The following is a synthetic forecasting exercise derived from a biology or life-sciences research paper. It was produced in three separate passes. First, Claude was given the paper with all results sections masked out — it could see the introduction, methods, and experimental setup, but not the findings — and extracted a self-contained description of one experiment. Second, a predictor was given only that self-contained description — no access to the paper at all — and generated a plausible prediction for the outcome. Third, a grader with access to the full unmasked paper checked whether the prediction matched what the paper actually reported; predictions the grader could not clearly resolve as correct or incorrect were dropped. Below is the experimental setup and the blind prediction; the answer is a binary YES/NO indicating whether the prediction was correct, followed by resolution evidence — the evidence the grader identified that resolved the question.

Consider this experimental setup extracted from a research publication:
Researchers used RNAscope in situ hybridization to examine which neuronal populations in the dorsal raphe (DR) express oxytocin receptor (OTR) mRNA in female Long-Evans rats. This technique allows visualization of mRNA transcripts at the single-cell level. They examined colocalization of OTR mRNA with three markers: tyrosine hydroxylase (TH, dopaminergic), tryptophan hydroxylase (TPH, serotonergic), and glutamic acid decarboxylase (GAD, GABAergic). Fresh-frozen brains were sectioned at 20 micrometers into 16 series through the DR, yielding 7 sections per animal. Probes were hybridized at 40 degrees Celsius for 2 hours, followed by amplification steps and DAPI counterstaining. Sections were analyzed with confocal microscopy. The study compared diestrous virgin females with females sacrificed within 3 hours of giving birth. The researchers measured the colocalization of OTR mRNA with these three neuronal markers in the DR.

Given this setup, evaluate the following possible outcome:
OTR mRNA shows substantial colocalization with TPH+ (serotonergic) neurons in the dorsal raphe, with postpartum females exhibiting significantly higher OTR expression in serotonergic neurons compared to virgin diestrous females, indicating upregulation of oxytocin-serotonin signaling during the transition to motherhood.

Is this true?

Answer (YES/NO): NO